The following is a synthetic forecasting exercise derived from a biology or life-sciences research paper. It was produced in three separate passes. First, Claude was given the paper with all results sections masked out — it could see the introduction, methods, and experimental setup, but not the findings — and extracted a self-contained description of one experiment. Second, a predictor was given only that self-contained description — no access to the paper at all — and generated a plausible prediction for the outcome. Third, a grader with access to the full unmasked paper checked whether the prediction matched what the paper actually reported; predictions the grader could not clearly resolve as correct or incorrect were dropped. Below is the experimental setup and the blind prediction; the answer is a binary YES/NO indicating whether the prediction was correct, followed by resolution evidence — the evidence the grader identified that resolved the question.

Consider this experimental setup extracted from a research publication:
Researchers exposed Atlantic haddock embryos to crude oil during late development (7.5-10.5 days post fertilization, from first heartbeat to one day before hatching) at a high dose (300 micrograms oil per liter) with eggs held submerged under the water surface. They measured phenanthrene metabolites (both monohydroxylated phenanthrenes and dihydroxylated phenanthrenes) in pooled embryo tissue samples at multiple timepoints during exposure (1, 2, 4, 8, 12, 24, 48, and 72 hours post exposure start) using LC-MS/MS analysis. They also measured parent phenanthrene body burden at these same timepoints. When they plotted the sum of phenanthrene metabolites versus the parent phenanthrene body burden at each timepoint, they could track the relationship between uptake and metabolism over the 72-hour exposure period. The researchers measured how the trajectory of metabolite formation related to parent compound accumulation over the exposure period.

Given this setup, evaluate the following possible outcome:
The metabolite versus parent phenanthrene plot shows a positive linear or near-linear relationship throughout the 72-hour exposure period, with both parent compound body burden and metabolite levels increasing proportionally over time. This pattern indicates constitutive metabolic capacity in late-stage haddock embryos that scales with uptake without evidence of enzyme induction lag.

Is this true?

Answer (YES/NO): NO